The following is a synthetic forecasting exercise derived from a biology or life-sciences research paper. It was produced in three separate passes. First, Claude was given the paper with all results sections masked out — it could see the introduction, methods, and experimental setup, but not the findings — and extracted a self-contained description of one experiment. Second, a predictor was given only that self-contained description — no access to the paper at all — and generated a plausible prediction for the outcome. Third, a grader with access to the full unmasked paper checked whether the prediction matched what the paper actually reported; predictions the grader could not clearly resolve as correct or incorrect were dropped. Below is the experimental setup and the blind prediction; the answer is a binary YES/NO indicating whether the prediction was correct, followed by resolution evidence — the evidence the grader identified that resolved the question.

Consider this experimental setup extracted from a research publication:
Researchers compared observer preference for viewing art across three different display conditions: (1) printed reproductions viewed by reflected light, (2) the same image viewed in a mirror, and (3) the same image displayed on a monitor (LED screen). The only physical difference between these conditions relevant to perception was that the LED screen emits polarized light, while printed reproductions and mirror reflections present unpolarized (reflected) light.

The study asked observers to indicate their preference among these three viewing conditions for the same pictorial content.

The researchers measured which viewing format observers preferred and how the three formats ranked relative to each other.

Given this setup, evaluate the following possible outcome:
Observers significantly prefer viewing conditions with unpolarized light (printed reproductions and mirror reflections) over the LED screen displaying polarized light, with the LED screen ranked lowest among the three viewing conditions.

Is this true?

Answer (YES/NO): YES